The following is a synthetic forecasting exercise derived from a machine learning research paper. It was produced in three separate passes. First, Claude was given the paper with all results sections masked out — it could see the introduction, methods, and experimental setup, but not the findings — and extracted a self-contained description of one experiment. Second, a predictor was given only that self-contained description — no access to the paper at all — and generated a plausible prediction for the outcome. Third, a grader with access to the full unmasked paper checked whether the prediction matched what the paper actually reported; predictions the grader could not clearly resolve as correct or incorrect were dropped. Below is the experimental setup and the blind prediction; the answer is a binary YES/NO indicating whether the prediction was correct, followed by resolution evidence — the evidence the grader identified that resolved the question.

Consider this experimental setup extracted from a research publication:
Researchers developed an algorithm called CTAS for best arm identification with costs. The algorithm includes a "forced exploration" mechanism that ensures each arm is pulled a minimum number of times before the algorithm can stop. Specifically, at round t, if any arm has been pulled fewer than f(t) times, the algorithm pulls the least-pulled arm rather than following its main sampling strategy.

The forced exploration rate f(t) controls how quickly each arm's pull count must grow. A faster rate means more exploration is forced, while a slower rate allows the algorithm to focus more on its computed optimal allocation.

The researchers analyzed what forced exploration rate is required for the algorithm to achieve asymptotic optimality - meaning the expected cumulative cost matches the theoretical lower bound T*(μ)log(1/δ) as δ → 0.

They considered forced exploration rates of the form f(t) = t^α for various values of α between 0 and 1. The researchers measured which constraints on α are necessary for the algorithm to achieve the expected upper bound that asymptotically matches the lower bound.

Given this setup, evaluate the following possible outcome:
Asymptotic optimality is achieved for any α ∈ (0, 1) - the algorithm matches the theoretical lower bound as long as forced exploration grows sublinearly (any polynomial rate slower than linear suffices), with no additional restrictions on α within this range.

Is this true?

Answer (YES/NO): NO